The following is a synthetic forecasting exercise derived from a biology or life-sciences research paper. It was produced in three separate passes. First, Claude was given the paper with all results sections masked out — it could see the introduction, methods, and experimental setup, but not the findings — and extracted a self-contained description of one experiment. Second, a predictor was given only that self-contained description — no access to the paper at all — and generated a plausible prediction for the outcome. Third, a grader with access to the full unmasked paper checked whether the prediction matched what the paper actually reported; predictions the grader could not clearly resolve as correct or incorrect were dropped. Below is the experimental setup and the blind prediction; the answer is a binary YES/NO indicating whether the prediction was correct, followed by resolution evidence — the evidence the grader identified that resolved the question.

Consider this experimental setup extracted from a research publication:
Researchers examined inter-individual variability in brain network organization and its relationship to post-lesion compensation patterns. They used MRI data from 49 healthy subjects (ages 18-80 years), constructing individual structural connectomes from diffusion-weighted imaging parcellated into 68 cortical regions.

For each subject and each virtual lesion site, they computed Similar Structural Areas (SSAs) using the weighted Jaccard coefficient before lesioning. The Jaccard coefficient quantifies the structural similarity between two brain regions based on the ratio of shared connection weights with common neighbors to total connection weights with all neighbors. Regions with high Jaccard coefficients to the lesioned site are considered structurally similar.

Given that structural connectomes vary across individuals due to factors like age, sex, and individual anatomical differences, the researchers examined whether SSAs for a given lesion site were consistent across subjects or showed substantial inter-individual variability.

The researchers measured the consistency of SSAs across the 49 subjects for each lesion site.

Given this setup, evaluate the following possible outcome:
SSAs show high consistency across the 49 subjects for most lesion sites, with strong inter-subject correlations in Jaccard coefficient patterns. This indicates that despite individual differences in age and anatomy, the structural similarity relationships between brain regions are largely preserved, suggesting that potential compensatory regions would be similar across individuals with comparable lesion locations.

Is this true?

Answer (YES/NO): YES